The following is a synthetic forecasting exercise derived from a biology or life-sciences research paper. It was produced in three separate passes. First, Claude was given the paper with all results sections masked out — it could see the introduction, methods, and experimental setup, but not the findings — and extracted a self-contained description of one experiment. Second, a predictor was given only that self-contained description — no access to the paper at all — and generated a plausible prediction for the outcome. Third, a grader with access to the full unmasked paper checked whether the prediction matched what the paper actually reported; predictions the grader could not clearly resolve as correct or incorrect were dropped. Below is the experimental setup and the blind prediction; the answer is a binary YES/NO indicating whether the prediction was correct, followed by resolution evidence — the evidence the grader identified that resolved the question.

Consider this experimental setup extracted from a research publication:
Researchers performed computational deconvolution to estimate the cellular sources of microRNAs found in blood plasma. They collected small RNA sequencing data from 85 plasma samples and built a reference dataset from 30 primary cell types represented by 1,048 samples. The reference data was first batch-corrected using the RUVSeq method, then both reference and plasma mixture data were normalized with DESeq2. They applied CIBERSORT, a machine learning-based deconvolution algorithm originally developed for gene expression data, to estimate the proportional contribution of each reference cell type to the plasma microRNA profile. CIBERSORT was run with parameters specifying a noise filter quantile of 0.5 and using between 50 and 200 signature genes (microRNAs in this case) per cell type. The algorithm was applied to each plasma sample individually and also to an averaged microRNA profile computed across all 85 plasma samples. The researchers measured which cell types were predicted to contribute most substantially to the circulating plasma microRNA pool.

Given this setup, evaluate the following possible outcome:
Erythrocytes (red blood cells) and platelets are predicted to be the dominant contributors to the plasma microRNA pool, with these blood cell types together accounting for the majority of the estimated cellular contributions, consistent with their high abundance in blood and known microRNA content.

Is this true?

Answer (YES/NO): NO